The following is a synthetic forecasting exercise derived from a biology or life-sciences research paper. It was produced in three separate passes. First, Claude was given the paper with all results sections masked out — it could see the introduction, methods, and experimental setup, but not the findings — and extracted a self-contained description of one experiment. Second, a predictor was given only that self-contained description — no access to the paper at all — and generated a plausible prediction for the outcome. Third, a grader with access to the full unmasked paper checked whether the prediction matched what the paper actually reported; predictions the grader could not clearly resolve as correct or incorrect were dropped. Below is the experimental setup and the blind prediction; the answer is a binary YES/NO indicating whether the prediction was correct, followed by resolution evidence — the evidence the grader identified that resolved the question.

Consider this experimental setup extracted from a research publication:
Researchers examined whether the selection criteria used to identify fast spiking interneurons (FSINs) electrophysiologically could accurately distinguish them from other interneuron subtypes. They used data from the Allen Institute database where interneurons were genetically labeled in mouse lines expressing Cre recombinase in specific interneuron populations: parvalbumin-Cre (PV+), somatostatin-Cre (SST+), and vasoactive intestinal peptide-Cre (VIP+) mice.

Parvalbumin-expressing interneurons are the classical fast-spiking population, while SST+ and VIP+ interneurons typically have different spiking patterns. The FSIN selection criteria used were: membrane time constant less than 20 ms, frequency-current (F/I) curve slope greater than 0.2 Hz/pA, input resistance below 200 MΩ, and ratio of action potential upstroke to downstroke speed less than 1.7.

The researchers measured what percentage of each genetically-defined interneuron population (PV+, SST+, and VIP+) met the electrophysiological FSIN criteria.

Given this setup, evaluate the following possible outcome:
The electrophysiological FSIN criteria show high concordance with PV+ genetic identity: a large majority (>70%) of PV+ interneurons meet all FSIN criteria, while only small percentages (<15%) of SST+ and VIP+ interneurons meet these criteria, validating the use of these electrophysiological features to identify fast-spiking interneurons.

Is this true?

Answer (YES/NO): NO